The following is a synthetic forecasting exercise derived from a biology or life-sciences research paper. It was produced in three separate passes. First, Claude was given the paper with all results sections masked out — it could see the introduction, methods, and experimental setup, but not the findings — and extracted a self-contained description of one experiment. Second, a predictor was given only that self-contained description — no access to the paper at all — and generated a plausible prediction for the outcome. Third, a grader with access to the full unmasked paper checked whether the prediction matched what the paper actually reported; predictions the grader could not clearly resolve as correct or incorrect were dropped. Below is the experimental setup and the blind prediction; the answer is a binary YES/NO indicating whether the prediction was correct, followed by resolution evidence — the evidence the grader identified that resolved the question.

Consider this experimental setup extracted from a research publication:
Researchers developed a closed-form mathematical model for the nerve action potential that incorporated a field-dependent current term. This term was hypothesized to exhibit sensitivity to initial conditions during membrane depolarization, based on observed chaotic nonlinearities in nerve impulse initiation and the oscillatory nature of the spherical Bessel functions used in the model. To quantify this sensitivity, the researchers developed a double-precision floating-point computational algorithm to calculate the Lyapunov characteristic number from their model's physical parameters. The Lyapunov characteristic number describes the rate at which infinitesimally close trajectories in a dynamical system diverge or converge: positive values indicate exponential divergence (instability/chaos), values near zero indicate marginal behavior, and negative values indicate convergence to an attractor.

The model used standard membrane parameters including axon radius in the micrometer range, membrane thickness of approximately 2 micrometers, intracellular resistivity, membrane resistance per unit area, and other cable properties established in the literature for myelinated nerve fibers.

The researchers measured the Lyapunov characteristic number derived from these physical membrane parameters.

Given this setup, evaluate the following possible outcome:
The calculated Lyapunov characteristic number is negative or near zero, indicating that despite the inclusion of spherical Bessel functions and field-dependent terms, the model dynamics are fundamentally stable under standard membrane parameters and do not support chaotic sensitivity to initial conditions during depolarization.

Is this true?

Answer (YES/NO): NO